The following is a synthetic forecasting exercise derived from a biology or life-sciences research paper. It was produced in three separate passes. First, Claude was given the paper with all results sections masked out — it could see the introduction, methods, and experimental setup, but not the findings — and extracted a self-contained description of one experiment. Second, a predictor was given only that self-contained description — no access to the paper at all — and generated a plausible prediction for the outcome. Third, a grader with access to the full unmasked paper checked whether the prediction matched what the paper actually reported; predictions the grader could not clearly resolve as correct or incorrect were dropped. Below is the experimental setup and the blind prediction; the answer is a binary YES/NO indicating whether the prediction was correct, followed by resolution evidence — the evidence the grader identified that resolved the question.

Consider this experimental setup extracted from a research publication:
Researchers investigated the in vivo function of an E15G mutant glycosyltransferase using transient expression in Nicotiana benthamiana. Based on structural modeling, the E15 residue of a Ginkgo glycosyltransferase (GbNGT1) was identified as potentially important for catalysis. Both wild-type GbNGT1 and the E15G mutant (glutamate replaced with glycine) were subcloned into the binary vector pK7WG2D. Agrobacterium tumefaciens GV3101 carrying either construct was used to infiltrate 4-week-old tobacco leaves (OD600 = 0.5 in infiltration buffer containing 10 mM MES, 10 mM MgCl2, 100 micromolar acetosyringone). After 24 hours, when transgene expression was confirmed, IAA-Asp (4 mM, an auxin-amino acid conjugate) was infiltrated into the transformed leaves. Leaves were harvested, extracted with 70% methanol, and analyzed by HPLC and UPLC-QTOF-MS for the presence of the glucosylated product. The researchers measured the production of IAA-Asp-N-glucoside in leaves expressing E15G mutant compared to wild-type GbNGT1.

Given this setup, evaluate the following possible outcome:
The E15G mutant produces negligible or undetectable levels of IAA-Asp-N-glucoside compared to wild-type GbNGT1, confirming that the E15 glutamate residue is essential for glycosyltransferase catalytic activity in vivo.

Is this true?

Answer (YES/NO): YES